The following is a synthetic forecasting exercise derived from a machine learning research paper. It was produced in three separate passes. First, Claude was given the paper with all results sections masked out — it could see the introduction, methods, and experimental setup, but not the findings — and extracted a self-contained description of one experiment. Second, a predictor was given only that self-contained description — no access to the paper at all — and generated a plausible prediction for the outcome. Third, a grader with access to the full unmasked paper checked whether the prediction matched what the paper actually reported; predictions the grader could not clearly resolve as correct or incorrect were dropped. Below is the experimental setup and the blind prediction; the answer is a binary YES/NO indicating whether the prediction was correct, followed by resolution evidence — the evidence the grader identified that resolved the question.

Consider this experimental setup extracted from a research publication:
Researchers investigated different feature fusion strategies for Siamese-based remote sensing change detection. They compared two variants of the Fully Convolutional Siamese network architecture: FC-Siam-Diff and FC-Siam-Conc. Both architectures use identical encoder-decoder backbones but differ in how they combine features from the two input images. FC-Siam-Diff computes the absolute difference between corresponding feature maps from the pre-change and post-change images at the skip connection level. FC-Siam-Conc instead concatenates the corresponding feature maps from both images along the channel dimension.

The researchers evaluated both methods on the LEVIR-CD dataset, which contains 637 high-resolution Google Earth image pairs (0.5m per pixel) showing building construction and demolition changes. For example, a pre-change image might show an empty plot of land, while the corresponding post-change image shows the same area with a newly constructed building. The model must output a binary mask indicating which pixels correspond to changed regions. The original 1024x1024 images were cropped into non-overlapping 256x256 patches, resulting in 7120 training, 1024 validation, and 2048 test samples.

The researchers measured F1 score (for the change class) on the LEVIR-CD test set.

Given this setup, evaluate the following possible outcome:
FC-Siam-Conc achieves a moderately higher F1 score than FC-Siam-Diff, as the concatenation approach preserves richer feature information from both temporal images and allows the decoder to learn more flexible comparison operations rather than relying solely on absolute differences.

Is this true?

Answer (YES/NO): NO